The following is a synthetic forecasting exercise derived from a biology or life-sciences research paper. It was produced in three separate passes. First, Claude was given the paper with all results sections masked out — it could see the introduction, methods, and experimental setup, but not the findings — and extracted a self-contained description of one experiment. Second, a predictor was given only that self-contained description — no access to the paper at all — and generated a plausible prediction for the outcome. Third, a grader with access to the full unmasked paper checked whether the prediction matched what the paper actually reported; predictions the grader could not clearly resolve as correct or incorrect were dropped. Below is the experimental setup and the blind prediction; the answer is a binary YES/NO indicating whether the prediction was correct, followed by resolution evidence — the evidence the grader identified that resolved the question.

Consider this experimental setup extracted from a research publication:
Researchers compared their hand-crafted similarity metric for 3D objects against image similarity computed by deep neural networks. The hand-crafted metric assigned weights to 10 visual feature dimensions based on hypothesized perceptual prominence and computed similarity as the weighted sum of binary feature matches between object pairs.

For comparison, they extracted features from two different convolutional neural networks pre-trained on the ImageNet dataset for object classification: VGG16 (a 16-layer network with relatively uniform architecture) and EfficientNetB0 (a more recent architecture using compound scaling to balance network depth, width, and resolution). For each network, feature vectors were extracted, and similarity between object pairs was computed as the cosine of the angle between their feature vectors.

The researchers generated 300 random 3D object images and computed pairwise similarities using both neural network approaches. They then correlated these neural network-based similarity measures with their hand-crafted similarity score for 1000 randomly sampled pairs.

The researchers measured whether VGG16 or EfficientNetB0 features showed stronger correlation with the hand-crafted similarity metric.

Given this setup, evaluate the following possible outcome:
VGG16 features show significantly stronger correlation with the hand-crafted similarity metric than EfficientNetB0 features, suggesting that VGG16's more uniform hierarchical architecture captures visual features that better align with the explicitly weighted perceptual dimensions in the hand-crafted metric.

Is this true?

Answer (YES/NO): NO